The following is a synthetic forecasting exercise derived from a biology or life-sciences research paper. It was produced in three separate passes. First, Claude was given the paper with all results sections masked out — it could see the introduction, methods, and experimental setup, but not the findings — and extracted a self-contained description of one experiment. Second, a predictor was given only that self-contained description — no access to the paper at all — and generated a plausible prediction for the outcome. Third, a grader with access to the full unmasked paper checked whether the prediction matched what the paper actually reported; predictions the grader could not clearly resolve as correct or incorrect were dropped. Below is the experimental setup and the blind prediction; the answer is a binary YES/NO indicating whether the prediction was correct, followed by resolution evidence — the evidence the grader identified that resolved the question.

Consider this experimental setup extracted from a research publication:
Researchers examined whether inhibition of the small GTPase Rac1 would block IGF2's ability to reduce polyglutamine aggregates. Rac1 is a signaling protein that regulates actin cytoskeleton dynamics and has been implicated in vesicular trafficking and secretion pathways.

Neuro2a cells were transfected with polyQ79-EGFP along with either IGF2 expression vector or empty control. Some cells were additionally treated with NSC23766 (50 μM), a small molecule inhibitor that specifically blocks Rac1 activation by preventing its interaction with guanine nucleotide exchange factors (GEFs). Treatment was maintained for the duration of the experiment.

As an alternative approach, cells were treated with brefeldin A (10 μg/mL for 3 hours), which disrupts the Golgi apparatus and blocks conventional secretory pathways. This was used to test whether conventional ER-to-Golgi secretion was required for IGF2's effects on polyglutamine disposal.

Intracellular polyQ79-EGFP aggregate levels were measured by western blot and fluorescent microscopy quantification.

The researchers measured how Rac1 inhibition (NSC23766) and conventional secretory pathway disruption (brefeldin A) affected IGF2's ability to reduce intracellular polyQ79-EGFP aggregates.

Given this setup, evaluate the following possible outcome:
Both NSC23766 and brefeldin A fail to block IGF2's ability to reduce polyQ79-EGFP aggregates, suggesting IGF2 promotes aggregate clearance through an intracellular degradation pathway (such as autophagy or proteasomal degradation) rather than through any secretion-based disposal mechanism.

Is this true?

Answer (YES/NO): NO